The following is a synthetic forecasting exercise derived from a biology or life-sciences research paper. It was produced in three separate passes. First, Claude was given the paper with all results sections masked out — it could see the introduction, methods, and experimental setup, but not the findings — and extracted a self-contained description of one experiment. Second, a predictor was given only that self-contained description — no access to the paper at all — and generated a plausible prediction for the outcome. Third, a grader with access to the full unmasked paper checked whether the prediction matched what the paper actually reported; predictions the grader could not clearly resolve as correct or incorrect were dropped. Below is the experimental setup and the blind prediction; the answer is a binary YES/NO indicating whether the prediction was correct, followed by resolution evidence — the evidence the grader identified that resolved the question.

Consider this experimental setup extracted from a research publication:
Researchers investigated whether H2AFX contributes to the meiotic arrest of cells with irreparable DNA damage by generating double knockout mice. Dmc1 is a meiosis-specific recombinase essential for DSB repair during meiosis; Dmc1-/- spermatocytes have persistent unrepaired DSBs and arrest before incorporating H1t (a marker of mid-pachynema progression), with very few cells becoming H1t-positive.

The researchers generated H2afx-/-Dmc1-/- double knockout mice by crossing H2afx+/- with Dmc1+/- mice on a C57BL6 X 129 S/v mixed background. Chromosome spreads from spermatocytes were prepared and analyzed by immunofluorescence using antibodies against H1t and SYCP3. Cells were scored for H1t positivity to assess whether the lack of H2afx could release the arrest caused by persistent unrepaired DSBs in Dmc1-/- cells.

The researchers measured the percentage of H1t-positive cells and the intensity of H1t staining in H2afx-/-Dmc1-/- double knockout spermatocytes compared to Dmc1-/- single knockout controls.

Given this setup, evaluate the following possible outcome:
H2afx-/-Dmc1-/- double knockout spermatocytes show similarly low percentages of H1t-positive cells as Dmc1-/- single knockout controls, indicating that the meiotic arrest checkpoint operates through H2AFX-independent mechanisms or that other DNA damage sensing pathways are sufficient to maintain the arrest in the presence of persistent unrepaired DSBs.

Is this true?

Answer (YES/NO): NO